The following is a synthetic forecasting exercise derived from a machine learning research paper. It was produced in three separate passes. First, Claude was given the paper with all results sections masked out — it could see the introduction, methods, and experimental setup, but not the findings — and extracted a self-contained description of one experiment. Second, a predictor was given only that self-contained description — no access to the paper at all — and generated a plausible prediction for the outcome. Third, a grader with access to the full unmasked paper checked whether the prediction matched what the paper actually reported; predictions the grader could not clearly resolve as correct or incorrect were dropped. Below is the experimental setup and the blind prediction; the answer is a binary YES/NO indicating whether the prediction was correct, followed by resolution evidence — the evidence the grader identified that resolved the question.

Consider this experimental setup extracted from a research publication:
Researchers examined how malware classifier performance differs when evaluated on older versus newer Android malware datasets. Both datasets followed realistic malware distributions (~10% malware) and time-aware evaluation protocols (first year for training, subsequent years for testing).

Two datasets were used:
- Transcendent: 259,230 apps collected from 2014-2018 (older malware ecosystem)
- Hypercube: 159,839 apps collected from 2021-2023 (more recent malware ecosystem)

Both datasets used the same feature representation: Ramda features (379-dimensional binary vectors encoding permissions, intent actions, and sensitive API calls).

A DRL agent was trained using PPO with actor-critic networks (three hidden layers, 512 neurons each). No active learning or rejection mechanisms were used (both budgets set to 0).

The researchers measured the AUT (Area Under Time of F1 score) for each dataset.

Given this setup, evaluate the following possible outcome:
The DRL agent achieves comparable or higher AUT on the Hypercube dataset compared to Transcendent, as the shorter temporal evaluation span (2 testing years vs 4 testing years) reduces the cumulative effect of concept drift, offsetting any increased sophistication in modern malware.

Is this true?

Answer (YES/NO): NO